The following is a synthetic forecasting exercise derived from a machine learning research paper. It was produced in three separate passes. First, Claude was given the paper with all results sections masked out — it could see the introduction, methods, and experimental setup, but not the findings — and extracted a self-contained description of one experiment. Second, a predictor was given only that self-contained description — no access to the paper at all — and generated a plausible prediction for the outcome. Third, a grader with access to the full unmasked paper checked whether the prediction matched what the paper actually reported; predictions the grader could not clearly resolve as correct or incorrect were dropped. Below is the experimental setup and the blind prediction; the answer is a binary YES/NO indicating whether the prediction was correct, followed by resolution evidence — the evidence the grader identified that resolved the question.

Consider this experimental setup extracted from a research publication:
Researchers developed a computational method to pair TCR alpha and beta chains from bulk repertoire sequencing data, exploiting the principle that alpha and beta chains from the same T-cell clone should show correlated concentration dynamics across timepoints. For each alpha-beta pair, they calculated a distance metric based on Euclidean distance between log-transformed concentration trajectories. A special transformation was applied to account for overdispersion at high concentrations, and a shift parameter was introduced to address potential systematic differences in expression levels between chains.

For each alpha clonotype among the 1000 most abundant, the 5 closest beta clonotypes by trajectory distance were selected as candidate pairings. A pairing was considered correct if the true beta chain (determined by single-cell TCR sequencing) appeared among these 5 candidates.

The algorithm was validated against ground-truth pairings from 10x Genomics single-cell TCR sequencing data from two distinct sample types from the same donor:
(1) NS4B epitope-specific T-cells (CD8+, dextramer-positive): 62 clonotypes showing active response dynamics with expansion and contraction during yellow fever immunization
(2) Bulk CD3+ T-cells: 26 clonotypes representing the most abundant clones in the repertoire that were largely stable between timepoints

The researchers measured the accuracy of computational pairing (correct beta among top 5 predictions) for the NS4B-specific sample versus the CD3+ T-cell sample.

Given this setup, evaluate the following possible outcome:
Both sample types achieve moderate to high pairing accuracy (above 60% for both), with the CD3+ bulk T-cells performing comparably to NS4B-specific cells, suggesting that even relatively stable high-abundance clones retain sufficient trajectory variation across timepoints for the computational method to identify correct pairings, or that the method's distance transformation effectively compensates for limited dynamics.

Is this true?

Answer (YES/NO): YES